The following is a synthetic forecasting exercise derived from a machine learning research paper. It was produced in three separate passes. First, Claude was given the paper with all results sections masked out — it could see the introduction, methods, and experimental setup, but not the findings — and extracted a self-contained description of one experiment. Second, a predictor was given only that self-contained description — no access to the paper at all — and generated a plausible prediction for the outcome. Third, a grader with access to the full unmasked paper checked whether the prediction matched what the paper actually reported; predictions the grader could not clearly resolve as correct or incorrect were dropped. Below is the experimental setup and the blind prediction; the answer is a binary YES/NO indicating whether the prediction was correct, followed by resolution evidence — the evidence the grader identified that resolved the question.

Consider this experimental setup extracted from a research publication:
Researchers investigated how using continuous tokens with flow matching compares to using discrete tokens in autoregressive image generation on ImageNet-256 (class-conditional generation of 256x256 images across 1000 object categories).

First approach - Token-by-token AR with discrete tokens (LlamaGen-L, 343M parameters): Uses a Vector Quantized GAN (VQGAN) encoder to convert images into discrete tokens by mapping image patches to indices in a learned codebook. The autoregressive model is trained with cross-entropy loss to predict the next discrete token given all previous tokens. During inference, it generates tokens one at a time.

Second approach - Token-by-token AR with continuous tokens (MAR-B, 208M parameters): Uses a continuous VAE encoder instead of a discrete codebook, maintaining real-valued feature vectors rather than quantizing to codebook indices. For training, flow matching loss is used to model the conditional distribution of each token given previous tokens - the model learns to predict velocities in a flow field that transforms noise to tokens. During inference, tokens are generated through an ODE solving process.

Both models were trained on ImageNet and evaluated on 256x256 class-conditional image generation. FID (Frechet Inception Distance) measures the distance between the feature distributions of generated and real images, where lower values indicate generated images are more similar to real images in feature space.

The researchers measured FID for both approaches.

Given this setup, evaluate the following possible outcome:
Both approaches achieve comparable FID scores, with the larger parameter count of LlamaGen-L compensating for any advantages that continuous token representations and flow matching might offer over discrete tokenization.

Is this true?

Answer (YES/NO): NO